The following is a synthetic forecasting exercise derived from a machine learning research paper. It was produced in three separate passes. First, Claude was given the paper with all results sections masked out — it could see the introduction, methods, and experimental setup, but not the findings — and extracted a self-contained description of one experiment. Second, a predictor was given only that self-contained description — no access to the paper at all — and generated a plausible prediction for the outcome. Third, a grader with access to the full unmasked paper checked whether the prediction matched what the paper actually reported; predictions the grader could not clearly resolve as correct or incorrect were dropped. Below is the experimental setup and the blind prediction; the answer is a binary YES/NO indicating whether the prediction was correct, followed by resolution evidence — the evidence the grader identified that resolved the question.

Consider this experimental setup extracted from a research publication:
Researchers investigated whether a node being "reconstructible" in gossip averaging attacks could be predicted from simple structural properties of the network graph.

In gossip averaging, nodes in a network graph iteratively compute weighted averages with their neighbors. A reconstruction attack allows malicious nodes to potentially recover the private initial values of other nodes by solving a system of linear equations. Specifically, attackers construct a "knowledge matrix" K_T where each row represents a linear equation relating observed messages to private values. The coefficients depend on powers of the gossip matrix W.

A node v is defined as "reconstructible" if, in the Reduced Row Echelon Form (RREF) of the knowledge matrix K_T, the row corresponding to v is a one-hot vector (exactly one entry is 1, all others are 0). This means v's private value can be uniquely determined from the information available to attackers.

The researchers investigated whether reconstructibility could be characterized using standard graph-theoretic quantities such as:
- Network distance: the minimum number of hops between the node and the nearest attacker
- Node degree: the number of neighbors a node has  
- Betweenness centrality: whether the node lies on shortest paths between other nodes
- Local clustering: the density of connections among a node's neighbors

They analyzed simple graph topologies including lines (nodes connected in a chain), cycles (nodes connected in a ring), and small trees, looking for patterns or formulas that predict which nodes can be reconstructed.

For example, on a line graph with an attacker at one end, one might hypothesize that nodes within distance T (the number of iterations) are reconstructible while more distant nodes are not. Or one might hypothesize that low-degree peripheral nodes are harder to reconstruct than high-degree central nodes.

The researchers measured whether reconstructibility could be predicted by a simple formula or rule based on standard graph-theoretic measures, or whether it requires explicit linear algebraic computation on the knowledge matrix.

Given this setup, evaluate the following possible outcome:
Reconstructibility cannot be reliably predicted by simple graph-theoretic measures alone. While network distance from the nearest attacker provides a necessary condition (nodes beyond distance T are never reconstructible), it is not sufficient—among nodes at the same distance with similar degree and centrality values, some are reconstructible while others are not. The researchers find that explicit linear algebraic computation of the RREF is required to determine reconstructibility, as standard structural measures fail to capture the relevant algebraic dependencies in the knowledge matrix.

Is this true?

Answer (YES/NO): YES